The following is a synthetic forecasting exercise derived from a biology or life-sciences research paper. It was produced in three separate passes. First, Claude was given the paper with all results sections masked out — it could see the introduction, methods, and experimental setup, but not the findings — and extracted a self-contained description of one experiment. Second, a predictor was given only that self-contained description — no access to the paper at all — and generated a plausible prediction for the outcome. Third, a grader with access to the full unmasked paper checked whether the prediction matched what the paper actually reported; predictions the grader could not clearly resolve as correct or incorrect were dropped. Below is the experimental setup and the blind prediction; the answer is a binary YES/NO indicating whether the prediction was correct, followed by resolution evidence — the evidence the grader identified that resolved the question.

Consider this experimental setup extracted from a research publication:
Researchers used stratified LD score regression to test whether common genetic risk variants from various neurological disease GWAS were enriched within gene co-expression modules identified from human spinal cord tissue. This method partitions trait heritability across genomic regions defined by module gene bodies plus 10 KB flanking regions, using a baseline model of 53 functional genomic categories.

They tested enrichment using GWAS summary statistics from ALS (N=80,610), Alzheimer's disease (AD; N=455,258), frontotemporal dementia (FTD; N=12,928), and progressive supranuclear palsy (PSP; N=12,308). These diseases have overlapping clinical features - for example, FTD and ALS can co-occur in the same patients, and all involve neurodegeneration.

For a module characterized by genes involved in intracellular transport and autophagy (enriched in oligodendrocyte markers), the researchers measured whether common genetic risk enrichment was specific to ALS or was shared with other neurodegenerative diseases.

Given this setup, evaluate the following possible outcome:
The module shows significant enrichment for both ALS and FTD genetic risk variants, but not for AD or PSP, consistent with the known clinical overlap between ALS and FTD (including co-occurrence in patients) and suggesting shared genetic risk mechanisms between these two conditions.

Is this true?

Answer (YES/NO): NO